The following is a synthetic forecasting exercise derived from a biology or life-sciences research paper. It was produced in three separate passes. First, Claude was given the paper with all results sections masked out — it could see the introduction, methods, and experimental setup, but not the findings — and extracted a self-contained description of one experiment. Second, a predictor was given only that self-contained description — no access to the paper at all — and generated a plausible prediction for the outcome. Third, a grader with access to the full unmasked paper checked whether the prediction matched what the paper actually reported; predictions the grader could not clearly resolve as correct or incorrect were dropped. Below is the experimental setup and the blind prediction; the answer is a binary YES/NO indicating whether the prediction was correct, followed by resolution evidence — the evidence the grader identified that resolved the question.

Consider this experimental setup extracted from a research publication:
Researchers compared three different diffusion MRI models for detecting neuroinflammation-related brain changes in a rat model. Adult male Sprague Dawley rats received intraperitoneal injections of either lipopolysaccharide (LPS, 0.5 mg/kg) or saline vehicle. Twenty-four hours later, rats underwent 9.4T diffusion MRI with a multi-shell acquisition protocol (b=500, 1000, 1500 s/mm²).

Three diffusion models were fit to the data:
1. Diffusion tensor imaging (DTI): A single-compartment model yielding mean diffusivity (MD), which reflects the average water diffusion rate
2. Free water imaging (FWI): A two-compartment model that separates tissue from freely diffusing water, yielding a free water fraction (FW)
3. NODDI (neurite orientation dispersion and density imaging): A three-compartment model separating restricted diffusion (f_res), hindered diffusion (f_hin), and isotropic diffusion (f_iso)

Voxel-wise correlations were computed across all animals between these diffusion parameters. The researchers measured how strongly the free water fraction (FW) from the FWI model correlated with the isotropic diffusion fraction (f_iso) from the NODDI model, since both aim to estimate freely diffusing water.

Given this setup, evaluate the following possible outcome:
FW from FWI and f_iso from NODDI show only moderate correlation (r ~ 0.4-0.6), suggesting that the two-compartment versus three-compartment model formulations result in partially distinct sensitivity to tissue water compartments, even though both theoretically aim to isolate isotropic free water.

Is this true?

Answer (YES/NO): NO